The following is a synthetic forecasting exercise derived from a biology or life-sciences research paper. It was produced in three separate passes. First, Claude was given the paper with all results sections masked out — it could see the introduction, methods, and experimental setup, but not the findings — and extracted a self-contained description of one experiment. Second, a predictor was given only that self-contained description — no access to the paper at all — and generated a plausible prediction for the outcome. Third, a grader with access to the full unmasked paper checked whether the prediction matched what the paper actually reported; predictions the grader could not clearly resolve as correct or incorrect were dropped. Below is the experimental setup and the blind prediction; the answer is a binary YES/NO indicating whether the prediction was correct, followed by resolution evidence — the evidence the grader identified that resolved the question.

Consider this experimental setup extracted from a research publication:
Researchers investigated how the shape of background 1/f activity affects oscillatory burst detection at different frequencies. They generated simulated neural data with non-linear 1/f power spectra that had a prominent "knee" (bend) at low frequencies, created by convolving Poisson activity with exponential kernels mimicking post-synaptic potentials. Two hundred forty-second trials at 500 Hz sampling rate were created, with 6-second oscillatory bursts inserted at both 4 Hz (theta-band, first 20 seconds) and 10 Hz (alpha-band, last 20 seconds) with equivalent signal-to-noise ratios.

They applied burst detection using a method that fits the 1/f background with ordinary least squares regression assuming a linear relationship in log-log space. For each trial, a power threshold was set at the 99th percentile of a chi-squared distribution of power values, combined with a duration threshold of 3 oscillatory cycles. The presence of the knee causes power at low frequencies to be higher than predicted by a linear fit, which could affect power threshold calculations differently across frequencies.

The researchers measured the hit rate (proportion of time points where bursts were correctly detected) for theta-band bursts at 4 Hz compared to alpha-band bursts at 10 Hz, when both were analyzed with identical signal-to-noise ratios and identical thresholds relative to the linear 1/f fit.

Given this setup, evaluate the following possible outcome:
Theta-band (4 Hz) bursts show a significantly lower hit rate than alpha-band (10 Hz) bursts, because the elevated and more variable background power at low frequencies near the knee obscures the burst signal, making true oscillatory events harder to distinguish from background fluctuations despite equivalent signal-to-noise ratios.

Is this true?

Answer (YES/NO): YES